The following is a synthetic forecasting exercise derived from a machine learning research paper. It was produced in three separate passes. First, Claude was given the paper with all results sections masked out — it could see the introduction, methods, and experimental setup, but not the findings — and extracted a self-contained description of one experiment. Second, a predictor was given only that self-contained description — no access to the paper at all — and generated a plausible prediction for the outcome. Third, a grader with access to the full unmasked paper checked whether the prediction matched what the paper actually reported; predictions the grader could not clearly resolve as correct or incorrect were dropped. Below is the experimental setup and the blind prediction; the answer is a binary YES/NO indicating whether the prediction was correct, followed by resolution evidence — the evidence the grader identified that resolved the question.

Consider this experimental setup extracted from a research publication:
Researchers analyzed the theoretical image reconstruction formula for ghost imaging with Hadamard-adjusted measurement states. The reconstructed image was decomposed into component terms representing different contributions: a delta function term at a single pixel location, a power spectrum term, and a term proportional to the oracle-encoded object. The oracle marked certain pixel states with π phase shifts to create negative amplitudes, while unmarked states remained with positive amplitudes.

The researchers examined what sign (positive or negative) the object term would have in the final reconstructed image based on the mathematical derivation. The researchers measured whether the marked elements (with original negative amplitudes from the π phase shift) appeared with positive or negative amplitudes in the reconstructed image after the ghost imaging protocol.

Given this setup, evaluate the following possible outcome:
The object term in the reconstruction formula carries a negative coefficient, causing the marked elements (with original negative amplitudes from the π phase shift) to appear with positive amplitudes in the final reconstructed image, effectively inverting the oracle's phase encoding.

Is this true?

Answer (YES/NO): YES